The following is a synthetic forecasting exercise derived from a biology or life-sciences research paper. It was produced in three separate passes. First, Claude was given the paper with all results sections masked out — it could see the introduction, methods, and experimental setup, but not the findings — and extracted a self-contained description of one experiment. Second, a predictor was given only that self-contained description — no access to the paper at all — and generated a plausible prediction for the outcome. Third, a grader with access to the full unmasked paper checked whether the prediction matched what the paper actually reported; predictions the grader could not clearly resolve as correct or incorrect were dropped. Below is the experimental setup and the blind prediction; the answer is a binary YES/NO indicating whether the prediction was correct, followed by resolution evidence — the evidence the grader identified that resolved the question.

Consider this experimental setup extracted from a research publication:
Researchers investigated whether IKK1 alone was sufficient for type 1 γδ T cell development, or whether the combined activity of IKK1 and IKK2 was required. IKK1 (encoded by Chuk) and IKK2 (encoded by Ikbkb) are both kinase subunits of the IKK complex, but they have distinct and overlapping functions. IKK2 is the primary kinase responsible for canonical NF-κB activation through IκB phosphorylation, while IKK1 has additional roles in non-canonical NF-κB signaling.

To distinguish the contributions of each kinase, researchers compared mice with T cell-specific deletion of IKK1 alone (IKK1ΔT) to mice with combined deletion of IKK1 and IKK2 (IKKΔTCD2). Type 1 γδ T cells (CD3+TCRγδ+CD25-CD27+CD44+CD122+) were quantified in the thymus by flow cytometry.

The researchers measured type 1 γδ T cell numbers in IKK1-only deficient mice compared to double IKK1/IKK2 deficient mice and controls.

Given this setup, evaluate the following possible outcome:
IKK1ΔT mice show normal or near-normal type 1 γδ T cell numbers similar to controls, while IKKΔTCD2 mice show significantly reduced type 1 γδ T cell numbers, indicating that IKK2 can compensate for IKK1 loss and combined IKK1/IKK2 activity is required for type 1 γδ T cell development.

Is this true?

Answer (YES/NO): NO